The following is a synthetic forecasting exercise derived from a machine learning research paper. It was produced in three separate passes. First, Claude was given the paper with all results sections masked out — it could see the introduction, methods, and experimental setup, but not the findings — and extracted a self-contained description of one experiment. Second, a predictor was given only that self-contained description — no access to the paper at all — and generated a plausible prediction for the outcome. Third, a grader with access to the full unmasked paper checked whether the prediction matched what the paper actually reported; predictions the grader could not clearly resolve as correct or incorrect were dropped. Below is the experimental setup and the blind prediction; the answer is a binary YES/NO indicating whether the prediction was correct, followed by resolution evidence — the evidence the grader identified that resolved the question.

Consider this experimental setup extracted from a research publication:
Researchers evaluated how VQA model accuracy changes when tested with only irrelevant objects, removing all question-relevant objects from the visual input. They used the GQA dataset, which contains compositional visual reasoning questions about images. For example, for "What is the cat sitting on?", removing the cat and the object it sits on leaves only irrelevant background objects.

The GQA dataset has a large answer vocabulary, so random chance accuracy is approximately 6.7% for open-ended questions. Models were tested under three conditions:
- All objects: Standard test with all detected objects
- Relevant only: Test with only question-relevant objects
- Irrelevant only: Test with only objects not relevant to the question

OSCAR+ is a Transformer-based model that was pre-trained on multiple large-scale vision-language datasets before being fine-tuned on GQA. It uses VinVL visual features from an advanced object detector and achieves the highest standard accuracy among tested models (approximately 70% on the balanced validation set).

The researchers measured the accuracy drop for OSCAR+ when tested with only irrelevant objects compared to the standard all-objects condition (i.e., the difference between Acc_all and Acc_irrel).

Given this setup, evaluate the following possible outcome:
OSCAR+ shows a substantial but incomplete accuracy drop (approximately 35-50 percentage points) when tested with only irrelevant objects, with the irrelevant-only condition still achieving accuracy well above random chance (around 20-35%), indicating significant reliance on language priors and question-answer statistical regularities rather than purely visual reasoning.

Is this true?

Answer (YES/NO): NO